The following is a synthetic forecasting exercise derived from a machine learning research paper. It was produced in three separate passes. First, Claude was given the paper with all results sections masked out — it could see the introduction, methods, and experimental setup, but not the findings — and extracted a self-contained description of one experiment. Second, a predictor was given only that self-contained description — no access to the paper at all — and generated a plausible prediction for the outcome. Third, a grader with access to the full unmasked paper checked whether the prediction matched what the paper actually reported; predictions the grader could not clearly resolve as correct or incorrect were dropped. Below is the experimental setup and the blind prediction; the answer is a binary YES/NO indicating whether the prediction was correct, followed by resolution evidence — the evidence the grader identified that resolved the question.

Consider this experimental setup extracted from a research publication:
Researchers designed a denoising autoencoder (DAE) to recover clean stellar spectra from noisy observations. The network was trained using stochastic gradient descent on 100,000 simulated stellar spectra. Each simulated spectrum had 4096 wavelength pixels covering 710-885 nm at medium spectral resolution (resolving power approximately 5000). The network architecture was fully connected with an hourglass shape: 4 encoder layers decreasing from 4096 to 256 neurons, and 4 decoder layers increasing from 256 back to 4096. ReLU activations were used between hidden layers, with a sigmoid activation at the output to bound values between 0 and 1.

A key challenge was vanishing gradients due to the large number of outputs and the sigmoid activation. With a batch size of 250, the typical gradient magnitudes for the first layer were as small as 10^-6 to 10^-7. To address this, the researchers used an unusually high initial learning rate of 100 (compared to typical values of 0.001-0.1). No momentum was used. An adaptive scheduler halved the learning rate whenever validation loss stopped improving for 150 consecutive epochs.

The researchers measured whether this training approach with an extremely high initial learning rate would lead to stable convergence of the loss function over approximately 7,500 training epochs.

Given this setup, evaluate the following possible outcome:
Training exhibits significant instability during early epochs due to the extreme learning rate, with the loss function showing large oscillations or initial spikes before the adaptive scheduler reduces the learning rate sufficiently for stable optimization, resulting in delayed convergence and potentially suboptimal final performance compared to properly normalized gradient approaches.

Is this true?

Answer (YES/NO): NO